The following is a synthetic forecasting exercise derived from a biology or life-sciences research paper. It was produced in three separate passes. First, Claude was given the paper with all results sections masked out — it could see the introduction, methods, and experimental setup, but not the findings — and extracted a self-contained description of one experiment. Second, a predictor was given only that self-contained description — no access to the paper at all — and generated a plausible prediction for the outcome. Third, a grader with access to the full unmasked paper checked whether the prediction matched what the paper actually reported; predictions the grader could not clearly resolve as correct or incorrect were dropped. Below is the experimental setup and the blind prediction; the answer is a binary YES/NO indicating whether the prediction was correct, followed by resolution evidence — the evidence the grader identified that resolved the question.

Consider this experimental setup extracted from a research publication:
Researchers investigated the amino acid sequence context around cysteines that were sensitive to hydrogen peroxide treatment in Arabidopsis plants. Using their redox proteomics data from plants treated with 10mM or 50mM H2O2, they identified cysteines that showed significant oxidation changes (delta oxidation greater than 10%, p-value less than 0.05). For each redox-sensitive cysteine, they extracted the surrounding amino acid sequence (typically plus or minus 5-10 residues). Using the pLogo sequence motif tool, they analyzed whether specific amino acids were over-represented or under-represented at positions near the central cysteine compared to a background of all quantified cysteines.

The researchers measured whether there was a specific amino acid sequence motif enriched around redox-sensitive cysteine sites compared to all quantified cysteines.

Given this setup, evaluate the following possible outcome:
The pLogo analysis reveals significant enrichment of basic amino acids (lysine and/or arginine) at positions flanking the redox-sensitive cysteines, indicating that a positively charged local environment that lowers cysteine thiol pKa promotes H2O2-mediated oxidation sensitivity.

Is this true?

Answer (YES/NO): NO